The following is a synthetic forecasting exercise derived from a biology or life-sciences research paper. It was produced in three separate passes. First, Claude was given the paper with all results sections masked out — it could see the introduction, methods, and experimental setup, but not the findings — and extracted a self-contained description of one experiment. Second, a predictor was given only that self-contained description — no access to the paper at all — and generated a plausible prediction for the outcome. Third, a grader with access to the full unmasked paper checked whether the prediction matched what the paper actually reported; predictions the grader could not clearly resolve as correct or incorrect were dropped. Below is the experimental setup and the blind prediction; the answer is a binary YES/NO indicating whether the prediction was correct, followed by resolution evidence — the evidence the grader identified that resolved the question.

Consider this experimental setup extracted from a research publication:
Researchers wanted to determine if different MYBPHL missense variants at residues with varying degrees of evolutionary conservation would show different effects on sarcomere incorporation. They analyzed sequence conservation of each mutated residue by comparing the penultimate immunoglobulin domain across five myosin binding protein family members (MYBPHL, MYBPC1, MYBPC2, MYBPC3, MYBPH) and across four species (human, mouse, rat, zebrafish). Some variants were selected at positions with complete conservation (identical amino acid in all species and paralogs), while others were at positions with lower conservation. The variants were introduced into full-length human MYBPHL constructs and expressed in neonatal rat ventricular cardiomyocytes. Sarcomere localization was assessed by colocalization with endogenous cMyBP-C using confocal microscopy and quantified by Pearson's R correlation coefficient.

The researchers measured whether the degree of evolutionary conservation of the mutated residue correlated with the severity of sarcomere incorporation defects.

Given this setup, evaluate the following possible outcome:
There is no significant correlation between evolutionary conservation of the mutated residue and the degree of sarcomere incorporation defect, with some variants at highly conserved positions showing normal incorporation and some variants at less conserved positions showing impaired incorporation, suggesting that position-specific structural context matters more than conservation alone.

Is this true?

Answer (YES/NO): NO